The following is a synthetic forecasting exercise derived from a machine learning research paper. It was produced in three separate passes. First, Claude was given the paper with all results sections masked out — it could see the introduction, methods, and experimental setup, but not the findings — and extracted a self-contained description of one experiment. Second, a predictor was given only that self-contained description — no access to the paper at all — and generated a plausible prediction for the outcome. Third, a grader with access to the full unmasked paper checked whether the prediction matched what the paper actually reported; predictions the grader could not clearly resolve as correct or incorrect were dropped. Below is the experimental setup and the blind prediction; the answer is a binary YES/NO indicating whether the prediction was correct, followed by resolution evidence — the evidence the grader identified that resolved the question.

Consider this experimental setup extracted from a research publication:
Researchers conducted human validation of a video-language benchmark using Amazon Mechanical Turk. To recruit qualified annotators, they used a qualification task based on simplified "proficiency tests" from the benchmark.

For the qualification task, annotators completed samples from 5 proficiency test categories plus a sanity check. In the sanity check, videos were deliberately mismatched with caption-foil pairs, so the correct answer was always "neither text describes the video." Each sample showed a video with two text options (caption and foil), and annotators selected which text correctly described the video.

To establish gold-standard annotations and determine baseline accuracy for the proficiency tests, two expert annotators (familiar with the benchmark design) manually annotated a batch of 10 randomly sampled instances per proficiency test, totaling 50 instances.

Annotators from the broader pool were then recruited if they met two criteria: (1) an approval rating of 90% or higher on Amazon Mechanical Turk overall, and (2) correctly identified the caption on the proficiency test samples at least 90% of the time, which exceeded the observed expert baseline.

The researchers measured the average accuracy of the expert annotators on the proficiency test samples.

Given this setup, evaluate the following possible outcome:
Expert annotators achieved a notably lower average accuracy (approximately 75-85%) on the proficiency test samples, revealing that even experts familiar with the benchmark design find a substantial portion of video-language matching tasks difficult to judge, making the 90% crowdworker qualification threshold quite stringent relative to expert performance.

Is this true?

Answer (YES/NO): YES